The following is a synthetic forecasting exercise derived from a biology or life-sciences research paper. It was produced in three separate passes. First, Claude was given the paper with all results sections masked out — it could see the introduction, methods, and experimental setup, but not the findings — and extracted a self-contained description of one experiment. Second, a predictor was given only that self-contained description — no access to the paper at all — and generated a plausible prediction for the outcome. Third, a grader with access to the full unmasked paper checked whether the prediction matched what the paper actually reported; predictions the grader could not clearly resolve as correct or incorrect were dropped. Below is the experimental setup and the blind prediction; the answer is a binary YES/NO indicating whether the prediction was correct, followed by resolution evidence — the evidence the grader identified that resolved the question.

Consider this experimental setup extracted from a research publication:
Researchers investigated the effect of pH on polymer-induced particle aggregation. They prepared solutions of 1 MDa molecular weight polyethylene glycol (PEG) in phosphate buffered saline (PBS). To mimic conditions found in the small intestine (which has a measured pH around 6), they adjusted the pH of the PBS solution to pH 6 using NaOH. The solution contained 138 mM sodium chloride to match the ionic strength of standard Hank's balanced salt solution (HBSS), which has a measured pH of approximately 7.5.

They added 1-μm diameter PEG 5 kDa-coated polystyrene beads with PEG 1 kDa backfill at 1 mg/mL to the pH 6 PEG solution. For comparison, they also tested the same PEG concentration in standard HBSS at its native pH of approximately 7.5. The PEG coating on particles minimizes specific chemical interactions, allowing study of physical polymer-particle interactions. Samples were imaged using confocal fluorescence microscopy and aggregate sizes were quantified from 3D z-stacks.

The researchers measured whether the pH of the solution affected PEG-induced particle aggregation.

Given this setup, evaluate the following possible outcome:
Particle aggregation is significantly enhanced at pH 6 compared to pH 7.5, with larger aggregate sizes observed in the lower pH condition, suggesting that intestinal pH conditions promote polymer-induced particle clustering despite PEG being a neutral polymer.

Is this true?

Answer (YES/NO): NO